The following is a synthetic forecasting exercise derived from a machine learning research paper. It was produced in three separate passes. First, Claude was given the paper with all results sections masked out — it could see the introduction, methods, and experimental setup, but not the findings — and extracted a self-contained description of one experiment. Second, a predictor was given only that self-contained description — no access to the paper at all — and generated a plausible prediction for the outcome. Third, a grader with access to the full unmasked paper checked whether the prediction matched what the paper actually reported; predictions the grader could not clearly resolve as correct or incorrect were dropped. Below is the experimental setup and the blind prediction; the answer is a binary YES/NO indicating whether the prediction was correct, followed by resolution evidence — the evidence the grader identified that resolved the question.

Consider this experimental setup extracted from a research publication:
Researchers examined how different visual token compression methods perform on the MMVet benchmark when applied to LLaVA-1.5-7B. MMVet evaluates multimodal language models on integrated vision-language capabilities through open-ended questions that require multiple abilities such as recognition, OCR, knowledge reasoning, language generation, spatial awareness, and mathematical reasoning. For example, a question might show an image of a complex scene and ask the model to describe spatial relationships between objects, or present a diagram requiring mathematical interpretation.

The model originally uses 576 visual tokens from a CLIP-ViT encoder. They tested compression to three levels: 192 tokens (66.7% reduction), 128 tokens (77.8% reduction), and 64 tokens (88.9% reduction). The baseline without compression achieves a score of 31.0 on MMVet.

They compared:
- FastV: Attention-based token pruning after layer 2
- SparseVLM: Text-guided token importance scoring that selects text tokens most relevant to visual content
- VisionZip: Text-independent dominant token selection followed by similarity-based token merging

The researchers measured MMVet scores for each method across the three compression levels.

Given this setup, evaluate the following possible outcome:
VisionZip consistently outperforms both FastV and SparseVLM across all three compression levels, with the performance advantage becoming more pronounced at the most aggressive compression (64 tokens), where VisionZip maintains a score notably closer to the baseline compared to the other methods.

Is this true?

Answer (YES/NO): YES